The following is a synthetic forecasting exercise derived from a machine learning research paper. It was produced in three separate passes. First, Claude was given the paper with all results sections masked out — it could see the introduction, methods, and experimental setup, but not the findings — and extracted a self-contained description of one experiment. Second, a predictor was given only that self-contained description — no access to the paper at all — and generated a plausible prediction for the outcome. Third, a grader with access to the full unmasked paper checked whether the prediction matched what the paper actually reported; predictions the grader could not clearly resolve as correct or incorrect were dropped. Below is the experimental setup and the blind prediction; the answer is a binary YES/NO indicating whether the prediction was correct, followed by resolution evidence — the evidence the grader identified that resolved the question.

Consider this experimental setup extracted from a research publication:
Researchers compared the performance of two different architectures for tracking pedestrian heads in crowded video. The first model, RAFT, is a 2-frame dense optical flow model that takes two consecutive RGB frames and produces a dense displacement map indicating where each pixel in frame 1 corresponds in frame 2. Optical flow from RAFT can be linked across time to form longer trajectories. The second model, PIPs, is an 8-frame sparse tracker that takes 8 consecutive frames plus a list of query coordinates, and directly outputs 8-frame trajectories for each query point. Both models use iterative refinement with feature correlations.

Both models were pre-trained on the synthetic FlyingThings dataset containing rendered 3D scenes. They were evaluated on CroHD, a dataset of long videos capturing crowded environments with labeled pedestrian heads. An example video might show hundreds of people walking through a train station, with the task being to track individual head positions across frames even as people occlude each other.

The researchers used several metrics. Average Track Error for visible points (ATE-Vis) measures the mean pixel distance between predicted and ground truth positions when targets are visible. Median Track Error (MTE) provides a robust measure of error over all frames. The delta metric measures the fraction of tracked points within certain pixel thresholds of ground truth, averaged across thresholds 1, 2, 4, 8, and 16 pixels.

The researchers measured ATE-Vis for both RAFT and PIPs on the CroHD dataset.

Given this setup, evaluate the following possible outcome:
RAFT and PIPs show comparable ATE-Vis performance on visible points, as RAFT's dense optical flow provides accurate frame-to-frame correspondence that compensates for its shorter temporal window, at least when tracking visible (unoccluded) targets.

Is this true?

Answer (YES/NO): NO